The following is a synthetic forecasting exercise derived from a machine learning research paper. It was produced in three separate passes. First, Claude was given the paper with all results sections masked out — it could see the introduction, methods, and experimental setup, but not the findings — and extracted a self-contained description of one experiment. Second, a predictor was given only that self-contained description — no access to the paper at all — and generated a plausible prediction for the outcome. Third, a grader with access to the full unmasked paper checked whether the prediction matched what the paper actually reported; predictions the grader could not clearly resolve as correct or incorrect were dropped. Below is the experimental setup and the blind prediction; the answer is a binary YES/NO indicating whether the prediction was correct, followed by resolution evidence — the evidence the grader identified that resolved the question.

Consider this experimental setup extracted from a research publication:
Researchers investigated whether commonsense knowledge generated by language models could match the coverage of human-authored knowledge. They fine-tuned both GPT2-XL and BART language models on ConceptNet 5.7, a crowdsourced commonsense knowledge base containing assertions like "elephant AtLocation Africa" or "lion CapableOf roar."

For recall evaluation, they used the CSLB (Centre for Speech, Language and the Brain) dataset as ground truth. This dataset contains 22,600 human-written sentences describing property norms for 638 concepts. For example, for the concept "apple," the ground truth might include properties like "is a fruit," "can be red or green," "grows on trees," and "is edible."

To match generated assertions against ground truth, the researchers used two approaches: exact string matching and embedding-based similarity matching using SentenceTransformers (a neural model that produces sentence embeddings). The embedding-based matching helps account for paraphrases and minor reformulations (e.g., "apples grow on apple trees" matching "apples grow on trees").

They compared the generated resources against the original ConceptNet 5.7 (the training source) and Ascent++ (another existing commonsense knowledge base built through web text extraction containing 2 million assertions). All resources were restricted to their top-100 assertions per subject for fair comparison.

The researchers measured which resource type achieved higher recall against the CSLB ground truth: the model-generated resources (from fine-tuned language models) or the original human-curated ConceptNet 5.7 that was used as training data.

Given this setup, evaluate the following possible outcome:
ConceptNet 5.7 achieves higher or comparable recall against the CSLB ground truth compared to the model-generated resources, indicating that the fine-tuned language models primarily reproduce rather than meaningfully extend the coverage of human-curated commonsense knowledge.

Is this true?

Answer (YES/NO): NO